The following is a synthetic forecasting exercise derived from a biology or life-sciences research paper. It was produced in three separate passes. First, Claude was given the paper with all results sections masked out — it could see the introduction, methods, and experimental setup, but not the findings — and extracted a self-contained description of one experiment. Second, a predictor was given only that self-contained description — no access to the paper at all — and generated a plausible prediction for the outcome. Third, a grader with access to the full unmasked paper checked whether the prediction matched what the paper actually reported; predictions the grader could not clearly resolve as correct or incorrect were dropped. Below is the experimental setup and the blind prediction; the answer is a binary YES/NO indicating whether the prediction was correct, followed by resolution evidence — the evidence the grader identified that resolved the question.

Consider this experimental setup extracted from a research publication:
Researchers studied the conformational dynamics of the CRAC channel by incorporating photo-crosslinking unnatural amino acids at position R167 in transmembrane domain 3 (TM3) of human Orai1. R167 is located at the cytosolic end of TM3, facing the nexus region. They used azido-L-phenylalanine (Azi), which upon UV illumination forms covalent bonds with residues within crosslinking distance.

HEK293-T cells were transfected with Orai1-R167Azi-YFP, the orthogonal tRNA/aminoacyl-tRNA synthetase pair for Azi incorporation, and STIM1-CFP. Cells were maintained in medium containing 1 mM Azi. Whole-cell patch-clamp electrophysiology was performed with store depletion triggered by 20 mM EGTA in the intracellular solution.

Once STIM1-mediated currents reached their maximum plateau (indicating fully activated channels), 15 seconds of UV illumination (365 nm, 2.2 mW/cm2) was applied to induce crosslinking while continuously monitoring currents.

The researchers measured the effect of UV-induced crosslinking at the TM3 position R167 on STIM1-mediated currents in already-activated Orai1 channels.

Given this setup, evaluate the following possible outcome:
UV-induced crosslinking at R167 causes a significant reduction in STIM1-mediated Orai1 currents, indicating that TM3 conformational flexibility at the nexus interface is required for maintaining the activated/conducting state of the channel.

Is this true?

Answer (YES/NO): YES